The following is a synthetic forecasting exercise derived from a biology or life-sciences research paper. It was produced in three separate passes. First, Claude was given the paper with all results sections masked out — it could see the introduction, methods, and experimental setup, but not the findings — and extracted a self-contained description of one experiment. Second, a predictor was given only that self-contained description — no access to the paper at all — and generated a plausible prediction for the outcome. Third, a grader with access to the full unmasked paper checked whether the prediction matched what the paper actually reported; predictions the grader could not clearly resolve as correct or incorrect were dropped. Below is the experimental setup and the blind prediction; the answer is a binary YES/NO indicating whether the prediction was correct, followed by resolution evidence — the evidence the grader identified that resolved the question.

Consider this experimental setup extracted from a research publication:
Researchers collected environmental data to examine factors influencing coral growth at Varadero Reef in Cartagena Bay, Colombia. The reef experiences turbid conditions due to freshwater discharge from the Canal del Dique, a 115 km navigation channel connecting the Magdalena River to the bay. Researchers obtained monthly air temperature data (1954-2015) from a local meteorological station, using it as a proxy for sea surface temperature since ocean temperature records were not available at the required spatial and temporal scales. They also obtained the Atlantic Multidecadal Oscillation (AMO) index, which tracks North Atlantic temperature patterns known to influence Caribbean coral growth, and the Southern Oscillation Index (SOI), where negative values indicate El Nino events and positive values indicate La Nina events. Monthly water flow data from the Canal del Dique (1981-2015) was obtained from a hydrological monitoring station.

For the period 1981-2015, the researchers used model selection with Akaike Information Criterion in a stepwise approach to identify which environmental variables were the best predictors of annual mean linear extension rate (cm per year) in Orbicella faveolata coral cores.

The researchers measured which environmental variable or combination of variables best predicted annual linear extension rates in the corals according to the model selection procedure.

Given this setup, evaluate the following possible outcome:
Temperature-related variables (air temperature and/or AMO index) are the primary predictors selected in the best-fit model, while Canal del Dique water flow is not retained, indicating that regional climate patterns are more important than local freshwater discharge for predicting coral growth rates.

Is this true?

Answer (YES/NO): YES